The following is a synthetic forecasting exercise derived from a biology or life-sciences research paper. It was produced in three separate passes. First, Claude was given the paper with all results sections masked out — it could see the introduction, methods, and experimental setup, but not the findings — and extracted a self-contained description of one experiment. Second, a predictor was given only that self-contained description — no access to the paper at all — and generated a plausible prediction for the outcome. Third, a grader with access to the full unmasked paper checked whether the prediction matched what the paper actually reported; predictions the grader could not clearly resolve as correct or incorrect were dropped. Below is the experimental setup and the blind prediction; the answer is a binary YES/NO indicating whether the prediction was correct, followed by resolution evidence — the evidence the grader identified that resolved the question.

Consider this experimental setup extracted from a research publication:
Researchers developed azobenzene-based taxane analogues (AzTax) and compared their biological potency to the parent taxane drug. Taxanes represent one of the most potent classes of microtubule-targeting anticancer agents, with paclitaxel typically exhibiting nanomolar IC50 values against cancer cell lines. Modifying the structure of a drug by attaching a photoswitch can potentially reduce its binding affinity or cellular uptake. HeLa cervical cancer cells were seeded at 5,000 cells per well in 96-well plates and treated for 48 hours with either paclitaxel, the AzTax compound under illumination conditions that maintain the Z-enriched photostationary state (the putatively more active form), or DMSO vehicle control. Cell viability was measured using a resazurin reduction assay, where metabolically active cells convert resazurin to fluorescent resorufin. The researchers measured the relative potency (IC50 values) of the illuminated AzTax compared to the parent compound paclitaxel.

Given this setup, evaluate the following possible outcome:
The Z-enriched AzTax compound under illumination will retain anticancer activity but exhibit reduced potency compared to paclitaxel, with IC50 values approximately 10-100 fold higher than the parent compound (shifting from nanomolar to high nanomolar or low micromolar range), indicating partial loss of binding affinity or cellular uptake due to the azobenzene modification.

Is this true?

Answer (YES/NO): YES